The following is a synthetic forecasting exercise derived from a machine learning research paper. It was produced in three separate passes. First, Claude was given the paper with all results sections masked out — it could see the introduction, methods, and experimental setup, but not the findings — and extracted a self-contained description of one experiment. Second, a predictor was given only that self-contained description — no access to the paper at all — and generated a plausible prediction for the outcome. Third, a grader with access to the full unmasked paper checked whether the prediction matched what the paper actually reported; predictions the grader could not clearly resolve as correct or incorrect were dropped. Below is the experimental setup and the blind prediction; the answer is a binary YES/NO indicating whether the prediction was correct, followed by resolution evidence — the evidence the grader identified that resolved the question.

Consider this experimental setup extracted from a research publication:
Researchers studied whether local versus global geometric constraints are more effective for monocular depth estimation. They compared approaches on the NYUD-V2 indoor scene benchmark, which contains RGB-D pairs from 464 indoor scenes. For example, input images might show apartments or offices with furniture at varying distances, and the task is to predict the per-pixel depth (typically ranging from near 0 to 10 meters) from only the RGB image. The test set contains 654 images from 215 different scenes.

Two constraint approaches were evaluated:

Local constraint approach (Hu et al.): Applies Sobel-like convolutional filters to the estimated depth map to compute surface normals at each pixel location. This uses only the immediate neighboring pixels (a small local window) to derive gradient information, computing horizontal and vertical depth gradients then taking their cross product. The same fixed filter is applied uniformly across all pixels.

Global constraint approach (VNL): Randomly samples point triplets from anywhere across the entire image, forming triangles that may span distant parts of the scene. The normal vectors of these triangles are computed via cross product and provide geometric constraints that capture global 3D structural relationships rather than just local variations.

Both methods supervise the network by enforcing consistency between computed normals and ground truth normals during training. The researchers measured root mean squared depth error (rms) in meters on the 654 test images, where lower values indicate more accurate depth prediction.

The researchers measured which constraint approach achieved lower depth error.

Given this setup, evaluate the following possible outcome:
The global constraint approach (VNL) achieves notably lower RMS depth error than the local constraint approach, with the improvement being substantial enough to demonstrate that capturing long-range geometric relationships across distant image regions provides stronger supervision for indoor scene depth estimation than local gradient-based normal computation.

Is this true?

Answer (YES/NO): YES